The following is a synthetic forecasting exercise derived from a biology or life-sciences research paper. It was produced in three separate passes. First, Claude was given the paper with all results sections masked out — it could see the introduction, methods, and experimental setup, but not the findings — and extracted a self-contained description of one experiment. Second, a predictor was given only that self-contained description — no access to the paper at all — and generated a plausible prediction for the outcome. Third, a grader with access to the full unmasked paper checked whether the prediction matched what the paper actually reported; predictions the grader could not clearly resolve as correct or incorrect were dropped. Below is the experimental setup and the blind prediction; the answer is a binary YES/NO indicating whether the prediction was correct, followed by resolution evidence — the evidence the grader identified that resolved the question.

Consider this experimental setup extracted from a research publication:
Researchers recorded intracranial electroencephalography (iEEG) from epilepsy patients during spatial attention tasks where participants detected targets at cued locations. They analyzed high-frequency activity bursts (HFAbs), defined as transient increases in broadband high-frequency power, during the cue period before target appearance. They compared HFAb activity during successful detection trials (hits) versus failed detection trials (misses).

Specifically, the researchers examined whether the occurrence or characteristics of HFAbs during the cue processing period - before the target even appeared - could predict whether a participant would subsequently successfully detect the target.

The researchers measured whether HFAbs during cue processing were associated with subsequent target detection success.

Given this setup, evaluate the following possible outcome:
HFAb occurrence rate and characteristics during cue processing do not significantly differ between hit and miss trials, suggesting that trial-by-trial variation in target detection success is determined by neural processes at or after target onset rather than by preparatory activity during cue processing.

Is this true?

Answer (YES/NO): NO